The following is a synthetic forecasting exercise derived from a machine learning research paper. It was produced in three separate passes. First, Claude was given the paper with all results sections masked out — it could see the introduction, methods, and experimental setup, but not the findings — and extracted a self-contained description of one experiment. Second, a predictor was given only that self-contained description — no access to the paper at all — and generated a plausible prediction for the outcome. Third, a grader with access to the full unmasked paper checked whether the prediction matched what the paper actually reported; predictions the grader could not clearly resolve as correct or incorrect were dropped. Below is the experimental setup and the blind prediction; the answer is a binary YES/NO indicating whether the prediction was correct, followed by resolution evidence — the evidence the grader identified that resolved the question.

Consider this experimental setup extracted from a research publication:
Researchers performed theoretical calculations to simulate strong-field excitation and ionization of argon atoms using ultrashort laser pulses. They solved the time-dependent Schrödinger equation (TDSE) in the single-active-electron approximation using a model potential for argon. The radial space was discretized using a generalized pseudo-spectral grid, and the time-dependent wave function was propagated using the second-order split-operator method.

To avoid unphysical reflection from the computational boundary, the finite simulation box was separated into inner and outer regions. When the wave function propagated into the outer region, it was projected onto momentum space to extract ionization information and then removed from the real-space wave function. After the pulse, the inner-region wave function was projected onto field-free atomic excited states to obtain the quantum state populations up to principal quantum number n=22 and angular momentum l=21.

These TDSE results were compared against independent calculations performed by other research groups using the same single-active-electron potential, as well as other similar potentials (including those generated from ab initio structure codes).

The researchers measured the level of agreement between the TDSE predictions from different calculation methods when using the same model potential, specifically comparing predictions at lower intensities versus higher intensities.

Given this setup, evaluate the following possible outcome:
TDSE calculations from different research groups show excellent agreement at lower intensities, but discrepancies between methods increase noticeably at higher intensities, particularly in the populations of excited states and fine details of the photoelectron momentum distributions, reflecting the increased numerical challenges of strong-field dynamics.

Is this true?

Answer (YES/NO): NO